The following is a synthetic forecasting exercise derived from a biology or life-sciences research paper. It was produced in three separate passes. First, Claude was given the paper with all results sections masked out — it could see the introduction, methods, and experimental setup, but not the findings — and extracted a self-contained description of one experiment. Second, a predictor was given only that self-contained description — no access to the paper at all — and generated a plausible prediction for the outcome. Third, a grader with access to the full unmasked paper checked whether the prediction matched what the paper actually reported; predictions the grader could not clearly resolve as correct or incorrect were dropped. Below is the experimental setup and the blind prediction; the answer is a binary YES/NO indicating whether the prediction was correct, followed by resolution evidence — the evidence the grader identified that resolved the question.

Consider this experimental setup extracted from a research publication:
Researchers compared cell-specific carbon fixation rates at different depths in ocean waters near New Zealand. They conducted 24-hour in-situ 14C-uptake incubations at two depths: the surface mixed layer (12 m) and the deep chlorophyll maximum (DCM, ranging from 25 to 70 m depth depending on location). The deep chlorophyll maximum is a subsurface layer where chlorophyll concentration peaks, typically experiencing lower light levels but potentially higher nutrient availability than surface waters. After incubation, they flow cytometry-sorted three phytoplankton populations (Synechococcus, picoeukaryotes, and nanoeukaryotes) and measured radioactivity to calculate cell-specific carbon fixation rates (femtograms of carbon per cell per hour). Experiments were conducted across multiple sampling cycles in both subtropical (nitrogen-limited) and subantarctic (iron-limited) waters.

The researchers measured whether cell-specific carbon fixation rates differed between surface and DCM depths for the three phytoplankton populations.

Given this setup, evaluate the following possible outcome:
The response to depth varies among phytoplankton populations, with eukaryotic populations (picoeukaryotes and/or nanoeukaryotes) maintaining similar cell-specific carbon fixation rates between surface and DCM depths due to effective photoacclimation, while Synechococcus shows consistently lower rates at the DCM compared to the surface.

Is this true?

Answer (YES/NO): NO